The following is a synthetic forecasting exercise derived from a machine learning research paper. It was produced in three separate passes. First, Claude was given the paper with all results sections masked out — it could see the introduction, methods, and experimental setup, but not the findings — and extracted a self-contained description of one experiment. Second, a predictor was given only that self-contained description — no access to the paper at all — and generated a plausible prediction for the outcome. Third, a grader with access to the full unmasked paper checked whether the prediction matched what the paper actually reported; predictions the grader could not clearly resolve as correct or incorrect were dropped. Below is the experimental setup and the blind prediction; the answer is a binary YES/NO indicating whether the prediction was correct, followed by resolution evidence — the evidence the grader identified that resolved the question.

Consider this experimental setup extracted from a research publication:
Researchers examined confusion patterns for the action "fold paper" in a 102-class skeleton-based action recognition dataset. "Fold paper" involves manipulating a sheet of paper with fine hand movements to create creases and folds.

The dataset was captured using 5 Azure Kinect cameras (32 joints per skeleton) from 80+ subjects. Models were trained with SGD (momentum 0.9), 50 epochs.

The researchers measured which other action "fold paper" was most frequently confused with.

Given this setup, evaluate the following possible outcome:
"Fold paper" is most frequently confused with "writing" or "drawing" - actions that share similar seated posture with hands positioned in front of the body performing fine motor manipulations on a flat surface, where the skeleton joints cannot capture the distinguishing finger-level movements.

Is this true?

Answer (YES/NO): NO